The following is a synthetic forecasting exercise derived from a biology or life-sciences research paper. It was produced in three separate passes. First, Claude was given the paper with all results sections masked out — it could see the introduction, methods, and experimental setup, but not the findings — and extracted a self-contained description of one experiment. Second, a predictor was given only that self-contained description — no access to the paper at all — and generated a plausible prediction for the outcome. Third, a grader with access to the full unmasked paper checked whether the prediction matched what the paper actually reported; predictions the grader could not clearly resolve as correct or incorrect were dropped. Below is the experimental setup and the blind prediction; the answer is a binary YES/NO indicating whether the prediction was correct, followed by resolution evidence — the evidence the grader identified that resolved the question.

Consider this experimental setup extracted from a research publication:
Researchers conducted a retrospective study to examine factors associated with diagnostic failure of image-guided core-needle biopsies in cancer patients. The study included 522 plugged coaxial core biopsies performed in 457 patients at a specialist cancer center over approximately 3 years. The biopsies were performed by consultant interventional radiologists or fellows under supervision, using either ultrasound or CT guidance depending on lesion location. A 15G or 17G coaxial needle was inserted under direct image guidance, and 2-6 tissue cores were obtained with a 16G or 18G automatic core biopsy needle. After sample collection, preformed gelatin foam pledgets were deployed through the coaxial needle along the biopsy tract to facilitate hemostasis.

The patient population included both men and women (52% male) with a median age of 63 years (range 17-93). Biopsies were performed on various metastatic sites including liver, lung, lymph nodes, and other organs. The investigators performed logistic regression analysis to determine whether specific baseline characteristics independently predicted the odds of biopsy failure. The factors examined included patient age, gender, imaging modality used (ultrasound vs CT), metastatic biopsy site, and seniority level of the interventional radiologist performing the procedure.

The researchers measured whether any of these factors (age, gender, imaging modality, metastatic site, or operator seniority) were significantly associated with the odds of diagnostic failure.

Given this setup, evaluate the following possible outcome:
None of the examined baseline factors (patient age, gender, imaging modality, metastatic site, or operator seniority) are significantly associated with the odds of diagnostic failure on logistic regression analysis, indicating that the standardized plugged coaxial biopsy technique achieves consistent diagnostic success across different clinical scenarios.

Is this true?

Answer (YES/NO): YES